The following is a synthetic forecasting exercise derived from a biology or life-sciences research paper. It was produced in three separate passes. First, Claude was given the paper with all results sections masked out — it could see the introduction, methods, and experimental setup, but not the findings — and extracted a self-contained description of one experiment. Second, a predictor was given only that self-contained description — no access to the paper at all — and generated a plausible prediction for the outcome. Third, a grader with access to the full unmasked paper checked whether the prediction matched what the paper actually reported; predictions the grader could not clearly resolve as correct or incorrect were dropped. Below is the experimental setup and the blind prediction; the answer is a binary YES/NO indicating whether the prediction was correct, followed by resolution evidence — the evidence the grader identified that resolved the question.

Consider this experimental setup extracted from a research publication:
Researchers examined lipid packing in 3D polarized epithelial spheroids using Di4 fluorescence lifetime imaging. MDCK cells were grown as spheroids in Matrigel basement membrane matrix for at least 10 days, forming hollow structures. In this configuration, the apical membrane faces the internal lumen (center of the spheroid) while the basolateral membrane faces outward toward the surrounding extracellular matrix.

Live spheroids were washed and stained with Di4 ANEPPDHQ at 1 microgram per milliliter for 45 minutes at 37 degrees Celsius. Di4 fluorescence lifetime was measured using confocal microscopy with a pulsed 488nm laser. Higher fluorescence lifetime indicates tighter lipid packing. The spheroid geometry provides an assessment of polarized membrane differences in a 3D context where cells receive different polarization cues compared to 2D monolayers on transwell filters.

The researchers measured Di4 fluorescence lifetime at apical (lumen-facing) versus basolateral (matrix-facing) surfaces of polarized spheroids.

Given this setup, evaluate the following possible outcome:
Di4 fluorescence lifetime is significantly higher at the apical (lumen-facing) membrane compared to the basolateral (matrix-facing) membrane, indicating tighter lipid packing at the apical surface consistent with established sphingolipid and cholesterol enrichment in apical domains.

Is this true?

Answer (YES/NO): NO